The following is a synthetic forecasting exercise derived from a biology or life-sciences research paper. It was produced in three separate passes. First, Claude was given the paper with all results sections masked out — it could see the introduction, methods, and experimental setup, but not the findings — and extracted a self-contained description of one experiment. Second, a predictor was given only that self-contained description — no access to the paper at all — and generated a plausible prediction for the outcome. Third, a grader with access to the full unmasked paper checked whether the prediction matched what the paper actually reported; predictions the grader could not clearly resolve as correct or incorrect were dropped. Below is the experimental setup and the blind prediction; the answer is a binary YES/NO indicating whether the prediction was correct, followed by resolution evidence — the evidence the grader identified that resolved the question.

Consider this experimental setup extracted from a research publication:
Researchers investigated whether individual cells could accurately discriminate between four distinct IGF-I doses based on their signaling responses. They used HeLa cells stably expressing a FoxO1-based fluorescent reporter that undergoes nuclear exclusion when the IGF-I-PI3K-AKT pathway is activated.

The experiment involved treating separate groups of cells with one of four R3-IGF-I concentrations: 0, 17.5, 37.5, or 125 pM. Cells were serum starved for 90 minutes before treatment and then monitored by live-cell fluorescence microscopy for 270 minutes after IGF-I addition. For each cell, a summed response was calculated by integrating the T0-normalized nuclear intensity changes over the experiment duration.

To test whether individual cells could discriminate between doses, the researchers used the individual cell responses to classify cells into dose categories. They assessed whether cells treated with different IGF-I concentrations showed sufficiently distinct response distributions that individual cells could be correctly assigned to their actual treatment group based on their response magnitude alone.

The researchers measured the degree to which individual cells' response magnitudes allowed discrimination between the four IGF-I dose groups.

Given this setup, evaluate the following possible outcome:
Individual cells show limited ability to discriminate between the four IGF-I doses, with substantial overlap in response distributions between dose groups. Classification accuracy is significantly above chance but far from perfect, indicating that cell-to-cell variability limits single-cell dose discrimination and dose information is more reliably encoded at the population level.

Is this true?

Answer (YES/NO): NO